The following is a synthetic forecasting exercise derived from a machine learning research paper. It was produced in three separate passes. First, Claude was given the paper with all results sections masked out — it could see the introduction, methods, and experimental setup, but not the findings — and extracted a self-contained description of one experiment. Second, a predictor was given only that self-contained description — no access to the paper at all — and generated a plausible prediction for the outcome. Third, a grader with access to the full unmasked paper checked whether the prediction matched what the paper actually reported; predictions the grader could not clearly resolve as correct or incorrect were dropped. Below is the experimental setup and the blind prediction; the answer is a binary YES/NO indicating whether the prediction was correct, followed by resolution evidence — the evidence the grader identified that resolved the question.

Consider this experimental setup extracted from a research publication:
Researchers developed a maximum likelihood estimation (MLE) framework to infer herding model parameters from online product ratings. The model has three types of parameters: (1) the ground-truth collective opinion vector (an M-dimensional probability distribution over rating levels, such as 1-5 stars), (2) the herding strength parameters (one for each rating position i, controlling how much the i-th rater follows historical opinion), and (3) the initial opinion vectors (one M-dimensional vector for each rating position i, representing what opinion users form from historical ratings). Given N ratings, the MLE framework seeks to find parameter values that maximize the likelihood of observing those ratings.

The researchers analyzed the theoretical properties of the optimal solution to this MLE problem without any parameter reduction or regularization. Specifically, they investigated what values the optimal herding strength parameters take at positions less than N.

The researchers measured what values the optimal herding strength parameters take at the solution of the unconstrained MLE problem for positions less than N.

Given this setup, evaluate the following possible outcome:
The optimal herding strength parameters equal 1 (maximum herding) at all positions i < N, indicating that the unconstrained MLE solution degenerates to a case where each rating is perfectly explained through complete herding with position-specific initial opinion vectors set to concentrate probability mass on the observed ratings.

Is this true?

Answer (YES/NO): NO